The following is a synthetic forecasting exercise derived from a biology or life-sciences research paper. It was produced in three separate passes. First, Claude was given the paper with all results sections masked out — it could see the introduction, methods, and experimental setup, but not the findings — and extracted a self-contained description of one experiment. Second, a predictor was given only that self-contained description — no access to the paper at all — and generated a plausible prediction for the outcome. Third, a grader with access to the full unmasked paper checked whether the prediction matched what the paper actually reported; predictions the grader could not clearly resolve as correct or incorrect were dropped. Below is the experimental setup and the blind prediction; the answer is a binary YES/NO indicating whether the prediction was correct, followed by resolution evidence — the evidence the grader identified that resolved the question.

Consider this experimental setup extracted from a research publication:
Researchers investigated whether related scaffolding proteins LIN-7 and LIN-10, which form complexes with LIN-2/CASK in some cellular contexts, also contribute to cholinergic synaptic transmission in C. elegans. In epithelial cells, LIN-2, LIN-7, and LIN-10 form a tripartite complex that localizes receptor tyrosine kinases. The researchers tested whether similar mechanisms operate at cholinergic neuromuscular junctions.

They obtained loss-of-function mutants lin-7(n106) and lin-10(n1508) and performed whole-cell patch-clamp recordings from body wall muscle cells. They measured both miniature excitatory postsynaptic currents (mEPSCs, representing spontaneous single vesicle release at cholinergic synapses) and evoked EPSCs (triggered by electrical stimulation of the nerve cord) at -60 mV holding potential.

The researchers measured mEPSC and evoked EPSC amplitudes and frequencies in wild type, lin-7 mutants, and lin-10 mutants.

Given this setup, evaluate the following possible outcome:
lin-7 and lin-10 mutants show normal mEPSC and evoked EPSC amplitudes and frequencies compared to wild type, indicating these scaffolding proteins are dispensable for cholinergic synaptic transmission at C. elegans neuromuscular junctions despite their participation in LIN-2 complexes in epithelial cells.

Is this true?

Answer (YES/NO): YES